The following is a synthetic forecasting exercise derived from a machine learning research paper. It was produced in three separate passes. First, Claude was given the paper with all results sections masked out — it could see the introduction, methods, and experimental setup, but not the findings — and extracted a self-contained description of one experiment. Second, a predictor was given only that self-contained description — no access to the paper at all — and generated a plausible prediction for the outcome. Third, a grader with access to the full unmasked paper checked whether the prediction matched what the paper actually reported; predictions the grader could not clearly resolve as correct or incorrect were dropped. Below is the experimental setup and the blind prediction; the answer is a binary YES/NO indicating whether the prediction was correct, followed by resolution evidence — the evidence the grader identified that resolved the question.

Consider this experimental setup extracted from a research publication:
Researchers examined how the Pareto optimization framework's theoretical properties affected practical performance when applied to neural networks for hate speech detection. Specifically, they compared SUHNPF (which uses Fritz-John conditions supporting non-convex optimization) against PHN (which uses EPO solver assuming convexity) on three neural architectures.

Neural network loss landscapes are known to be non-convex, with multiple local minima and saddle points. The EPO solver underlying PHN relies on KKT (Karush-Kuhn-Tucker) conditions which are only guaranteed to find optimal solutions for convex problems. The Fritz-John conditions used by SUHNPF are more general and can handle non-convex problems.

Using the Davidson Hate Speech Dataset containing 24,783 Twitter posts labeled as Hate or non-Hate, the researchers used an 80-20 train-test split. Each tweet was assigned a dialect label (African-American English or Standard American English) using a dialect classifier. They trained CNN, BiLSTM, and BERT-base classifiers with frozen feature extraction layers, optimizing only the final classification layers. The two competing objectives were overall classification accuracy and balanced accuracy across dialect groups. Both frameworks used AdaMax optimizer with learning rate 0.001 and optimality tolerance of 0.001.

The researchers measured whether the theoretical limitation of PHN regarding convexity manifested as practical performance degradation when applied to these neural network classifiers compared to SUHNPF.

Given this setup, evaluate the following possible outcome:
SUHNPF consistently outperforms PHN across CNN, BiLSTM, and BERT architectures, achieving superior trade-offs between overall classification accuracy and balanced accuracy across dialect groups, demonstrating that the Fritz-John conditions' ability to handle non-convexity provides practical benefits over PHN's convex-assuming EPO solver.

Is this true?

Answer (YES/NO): YES